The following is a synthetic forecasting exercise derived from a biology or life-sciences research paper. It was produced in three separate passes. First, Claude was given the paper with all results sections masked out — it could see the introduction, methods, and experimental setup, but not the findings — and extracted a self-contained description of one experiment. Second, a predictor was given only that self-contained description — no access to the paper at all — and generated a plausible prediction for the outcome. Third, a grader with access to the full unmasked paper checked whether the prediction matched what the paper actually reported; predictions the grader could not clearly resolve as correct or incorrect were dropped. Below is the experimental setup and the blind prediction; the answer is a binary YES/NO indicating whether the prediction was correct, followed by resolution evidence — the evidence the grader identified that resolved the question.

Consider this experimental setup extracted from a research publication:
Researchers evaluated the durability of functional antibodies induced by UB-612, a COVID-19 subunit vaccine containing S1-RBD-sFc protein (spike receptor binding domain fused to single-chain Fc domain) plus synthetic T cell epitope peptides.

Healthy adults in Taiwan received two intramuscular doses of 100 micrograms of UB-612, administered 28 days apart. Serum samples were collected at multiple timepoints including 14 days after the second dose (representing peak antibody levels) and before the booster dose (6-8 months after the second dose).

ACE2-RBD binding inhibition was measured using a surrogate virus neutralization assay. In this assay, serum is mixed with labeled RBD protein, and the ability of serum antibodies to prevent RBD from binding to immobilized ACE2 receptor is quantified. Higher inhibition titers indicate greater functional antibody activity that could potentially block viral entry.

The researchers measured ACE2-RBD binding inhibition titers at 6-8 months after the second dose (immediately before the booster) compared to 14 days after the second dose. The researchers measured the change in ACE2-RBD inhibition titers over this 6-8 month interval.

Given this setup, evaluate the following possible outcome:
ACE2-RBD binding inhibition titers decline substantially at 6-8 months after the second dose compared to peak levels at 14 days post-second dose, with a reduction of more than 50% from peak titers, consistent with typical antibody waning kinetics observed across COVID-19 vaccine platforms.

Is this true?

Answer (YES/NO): NO